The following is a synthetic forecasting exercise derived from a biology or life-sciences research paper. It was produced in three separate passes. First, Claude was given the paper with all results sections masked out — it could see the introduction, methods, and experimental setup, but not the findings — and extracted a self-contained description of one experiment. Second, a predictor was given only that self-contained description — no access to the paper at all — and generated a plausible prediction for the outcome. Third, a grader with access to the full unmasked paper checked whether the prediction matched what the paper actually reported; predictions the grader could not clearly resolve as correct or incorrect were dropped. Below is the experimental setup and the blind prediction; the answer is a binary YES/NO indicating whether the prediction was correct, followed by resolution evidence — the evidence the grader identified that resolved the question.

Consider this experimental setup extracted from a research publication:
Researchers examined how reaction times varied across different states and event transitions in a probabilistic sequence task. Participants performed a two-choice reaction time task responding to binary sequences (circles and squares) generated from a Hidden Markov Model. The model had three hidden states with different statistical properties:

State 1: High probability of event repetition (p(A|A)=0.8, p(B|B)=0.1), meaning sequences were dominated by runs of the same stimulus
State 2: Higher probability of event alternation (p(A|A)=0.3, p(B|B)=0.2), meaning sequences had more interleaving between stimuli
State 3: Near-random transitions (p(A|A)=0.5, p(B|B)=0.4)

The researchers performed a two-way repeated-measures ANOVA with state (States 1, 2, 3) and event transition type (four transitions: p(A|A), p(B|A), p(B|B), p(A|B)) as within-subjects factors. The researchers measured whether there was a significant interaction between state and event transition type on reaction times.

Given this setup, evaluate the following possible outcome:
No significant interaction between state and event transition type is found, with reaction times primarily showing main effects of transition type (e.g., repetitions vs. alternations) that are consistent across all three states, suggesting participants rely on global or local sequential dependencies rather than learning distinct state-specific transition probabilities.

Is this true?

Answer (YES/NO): NO